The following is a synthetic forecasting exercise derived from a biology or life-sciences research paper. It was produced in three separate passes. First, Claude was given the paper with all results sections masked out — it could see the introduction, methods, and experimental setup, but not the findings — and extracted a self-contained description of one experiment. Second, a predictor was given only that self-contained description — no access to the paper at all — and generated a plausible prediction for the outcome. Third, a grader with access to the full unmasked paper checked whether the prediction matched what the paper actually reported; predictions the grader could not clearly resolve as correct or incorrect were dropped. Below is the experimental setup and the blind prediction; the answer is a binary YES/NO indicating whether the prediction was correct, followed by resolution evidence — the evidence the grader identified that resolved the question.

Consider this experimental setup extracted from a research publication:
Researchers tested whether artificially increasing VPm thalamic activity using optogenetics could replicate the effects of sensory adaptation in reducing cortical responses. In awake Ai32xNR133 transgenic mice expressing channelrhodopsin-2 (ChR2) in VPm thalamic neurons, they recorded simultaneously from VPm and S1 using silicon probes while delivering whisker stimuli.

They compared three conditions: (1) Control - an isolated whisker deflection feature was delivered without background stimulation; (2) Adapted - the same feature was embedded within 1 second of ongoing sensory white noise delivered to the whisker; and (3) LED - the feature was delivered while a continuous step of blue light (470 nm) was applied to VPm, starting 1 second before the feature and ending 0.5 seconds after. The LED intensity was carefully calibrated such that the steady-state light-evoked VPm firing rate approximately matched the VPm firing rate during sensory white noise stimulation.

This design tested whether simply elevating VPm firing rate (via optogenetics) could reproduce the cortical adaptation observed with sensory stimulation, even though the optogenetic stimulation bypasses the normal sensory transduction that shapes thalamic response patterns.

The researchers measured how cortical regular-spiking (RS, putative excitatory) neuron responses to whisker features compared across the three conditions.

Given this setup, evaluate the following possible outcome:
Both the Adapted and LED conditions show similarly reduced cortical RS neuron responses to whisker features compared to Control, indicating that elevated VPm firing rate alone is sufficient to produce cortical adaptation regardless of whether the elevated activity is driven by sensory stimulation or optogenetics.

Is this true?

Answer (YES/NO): NO